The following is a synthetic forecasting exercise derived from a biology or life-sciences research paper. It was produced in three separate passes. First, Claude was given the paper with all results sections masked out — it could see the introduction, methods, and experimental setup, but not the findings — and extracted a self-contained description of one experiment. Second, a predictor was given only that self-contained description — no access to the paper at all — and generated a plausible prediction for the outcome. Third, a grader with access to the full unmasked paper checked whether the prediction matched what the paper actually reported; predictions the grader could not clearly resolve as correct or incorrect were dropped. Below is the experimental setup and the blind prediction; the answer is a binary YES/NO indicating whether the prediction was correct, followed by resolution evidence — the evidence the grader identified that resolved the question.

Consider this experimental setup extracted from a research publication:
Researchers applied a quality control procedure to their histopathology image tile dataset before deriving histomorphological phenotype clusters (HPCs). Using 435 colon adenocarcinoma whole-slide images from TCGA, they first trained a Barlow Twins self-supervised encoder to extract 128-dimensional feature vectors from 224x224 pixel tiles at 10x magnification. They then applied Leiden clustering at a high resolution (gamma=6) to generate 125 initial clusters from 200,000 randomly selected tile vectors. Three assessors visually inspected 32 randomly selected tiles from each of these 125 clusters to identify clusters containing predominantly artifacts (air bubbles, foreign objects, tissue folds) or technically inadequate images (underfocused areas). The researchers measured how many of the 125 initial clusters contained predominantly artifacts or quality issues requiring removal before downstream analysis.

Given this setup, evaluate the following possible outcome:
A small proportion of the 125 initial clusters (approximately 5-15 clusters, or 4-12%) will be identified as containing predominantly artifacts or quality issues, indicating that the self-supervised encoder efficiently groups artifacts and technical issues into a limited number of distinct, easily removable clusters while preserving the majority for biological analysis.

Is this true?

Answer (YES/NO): YES